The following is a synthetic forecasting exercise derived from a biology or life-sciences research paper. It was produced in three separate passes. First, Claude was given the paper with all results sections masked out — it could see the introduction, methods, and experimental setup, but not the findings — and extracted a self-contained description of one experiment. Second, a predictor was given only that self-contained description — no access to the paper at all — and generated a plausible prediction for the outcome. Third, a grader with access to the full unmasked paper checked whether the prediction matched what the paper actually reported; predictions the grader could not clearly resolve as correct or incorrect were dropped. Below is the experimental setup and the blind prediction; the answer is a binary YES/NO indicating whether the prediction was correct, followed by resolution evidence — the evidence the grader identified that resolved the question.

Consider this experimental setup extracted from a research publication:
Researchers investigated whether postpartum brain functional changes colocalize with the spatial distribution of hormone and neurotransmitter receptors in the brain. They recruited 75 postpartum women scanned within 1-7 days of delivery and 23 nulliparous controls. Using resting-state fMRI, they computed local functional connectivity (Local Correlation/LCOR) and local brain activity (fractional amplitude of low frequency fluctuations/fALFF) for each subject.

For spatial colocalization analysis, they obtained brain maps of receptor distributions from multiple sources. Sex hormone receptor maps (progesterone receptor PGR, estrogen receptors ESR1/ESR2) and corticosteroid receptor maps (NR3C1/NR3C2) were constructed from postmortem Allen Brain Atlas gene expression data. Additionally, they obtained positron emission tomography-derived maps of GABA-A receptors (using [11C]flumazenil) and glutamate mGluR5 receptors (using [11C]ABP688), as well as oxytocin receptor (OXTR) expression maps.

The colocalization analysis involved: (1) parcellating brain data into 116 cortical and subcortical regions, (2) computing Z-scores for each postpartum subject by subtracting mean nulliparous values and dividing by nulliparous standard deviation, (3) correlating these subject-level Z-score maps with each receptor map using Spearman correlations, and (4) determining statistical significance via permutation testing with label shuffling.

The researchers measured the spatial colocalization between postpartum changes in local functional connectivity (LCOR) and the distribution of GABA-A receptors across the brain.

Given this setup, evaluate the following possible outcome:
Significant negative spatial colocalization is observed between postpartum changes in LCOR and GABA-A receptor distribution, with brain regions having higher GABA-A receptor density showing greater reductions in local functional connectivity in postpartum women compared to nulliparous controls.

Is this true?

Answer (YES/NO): NO